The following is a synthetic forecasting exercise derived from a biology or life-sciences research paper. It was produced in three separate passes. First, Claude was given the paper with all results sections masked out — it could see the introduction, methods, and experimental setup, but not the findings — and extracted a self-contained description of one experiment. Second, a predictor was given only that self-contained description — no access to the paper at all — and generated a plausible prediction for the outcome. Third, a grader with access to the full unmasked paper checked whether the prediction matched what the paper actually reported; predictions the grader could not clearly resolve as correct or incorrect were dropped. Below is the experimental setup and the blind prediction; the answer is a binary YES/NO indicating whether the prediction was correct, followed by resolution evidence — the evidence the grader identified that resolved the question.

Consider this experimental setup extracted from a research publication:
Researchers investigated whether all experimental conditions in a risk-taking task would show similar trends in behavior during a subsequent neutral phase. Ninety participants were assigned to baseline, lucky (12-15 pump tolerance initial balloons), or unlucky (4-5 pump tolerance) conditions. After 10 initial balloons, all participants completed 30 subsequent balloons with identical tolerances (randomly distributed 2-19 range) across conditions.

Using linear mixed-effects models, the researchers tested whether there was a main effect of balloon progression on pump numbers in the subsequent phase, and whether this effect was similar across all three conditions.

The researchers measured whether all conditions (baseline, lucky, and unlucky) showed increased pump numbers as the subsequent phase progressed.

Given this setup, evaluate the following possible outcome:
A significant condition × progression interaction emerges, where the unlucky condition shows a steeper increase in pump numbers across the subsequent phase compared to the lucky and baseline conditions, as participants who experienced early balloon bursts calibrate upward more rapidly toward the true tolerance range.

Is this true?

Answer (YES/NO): YES